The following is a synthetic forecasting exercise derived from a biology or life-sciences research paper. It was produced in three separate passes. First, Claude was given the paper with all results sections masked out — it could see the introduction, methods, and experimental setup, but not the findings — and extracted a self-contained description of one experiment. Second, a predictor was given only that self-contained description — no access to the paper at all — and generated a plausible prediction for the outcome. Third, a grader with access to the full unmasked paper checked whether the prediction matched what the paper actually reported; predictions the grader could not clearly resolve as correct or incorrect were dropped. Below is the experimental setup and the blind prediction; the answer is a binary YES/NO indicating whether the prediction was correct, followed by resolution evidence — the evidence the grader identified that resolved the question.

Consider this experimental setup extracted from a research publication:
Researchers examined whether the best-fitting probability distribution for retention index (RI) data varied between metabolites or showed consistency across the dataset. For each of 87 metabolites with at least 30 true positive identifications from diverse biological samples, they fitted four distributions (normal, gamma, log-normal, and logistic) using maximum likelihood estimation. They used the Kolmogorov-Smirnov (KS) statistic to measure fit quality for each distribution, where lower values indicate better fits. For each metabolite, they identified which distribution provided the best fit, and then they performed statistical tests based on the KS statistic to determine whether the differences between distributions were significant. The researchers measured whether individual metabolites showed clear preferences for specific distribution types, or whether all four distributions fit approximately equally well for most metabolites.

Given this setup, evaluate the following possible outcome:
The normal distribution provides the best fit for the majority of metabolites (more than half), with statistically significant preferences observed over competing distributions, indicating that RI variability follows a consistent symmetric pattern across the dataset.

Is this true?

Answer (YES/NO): NO